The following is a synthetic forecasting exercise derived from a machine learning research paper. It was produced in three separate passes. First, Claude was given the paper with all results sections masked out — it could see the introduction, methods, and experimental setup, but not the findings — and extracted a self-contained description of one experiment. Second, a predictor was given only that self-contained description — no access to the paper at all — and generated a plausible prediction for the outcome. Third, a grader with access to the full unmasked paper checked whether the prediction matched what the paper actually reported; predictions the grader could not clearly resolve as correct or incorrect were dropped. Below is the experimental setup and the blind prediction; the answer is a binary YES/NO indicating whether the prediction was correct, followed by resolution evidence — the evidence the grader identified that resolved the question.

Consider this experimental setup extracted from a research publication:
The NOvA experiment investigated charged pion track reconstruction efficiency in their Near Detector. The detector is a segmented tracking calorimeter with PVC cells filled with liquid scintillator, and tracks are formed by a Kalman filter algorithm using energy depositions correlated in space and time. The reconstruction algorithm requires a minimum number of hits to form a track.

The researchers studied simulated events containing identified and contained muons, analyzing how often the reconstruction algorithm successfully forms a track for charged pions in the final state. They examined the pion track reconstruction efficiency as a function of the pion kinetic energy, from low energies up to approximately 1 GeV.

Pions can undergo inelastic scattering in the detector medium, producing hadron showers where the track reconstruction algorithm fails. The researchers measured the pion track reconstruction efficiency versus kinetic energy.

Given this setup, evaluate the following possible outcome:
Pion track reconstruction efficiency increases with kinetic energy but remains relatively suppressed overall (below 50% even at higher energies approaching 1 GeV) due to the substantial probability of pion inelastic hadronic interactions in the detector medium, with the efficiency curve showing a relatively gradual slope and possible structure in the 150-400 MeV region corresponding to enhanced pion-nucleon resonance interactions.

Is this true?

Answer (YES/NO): NO